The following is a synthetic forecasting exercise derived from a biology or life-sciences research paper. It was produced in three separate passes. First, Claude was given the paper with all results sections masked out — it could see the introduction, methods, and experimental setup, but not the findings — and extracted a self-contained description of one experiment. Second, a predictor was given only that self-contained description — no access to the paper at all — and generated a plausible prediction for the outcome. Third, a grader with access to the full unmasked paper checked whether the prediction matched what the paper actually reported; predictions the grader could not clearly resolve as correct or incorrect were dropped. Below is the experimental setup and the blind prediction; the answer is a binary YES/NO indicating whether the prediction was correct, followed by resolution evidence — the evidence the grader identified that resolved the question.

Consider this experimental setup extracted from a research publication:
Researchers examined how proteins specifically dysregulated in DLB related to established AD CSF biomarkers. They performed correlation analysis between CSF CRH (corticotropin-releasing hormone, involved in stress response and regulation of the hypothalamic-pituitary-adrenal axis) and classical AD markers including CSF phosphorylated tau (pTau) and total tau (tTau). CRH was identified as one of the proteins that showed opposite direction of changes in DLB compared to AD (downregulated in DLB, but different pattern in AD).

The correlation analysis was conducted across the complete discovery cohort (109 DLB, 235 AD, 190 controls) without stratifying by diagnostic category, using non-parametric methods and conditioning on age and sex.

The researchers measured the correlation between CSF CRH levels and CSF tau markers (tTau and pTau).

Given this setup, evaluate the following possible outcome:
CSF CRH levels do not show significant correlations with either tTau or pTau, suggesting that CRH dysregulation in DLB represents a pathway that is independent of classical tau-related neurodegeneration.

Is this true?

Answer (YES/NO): NO